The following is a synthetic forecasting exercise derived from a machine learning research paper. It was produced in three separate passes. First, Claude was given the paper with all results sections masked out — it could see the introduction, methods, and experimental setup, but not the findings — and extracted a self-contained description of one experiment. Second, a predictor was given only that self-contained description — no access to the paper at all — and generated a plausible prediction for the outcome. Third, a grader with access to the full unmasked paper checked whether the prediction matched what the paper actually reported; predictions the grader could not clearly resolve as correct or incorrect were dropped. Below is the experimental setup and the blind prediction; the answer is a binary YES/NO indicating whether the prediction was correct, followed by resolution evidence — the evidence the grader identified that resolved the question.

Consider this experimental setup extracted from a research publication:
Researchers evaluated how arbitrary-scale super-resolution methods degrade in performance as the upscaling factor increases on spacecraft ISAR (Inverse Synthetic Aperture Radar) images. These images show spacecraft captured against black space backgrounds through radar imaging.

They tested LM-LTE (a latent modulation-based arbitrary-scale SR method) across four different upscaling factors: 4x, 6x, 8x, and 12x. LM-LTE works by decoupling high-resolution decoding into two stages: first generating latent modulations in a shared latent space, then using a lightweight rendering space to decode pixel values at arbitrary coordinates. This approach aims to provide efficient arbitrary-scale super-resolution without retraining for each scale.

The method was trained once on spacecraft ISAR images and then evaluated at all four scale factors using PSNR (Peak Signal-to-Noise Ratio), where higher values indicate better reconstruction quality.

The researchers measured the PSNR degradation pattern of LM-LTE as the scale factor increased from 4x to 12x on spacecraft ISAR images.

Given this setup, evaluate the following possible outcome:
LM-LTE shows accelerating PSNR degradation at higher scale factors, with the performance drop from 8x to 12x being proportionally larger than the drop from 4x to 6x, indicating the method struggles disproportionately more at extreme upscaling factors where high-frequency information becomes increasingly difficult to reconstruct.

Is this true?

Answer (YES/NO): NO